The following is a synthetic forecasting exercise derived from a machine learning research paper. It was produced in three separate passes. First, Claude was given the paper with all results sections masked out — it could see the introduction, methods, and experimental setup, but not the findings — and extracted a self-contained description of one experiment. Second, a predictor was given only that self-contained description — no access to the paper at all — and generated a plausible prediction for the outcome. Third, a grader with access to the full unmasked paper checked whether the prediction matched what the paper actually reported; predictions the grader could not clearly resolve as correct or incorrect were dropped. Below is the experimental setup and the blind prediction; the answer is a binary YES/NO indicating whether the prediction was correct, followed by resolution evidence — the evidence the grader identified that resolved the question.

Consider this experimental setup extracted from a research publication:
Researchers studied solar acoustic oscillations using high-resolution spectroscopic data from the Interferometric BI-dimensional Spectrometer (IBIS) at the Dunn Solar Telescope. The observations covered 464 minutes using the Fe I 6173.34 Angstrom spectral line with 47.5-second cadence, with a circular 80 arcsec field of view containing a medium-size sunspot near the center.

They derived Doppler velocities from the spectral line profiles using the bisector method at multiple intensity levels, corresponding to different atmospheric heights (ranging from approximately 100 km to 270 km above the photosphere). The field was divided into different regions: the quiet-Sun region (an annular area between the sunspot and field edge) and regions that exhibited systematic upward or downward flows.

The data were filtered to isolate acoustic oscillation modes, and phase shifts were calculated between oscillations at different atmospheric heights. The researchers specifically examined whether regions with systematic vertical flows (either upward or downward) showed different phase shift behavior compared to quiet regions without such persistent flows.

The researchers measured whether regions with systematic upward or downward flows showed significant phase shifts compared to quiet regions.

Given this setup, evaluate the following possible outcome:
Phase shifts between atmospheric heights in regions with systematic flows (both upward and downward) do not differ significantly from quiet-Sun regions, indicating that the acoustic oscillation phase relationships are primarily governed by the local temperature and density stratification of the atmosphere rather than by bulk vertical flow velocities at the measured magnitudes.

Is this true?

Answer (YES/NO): NO